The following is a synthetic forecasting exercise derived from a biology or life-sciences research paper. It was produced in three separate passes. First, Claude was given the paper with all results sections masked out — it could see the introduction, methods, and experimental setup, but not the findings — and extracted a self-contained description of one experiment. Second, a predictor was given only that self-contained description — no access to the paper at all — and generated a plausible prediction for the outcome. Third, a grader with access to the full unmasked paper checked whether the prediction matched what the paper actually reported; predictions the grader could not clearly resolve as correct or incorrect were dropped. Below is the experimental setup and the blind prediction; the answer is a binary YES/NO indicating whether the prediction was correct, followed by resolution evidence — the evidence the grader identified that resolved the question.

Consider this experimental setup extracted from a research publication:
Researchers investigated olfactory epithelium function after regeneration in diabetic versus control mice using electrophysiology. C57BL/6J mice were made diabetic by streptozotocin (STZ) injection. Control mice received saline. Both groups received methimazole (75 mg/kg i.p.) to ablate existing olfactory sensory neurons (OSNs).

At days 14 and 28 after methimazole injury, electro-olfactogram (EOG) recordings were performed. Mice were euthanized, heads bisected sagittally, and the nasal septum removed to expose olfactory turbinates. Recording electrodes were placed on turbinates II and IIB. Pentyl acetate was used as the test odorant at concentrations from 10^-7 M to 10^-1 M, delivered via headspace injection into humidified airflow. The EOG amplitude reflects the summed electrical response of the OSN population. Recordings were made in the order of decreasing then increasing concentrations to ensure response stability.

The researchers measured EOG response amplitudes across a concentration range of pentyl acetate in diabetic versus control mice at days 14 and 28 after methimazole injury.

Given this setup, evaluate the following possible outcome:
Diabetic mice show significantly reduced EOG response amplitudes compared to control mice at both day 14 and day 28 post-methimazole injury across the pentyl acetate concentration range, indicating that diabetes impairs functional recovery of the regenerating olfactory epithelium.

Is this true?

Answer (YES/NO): NO